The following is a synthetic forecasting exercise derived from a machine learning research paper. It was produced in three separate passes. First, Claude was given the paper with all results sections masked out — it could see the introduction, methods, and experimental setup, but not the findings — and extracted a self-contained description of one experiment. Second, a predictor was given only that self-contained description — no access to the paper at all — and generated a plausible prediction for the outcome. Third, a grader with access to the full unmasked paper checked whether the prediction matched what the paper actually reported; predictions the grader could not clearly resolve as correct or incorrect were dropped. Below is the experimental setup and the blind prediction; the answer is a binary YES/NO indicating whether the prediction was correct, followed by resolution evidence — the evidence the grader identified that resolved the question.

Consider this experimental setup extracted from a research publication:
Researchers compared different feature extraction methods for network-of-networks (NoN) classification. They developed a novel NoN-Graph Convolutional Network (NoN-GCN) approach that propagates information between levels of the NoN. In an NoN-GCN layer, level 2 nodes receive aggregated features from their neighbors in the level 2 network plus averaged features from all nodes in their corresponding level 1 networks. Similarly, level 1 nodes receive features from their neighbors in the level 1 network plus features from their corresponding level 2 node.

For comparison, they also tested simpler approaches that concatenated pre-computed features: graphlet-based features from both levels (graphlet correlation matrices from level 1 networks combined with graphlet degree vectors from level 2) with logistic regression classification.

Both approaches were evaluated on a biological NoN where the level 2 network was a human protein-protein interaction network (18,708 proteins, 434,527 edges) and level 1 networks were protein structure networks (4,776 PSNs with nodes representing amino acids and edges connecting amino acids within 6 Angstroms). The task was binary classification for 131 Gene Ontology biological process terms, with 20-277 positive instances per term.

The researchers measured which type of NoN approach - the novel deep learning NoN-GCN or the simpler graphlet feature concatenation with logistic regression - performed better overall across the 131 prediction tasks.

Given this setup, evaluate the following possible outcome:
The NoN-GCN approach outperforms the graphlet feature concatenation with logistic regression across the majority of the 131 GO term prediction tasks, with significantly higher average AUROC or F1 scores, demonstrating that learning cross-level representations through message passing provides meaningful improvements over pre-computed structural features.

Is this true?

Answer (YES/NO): NO